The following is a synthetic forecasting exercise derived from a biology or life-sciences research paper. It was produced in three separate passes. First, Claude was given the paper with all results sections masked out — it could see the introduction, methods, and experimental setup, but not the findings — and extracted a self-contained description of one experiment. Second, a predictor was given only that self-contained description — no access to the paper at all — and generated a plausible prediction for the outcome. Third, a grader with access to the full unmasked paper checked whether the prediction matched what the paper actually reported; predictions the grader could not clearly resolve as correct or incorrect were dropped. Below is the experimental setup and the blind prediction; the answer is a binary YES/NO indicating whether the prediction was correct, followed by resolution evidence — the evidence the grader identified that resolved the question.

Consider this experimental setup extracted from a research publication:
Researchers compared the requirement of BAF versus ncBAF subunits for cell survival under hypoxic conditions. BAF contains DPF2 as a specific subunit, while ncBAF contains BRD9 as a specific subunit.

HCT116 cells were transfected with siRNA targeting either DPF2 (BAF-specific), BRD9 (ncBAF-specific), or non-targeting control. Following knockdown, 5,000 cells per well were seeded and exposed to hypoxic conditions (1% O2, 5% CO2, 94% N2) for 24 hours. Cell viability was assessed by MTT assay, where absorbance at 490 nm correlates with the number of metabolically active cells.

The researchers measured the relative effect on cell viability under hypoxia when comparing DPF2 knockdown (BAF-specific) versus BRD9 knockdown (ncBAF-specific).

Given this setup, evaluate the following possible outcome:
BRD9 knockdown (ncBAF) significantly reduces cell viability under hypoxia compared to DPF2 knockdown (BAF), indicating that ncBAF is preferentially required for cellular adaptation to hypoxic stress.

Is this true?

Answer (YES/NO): NO